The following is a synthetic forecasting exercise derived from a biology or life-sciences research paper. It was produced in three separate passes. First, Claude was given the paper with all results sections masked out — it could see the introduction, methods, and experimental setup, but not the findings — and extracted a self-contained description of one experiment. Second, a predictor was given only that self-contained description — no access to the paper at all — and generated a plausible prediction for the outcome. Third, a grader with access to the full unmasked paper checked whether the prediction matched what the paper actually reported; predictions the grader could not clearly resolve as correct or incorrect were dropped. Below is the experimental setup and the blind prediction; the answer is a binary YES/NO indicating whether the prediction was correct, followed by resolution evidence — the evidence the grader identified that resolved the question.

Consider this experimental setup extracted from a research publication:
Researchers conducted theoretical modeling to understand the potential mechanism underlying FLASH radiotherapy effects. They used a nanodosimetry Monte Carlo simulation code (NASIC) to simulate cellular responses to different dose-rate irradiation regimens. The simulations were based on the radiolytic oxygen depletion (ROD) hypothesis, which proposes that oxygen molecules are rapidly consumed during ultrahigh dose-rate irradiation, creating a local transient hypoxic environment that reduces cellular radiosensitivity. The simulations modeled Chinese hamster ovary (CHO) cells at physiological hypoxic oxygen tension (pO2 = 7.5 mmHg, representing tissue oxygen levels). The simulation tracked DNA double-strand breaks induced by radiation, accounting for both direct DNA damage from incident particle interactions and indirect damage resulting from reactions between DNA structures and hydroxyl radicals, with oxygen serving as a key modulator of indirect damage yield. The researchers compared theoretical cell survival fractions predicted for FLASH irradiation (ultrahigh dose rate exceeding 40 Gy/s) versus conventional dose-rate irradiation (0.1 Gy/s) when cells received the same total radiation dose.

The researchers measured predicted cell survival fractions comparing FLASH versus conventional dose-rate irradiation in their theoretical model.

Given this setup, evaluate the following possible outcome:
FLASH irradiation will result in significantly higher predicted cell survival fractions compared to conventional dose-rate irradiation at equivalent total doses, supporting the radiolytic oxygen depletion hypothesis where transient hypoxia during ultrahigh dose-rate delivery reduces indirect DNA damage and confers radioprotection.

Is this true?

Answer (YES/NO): YES